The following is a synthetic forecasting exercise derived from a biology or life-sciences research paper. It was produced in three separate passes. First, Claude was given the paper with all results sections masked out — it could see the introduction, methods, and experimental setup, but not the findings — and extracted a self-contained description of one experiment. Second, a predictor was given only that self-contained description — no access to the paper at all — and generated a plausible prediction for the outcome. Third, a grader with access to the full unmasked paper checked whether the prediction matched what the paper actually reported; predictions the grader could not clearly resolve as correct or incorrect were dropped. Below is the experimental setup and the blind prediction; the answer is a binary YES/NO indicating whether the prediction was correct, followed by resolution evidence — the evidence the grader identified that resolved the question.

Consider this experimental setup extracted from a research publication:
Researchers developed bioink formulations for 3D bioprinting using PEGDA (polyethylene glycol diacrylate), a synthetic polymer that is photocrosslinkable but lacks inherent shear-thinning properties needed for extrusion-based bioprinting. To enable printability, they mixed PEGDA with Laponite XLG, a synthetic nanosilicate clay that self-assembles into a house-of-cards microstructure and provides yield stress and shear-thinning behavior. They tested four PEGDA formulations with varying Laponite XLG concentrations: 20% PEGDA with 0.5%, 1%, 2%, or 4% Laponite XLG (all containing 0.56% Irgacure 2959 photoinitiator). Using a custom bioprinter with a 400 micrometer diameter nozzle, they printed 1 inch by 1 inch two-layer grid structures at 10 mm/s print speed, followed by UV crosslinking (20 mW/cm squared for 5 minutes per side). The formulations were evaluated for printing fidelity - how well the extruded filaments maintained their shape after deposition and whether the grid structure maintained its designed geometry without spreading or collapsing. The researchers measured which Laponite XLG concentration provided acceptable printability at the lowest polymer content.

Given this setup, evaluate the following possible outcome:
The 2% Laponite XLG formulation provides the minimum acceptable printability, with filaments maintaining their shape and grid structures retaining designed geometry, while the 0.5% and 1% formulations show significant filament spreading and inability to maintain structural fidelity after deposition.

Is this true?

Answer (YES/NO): NO